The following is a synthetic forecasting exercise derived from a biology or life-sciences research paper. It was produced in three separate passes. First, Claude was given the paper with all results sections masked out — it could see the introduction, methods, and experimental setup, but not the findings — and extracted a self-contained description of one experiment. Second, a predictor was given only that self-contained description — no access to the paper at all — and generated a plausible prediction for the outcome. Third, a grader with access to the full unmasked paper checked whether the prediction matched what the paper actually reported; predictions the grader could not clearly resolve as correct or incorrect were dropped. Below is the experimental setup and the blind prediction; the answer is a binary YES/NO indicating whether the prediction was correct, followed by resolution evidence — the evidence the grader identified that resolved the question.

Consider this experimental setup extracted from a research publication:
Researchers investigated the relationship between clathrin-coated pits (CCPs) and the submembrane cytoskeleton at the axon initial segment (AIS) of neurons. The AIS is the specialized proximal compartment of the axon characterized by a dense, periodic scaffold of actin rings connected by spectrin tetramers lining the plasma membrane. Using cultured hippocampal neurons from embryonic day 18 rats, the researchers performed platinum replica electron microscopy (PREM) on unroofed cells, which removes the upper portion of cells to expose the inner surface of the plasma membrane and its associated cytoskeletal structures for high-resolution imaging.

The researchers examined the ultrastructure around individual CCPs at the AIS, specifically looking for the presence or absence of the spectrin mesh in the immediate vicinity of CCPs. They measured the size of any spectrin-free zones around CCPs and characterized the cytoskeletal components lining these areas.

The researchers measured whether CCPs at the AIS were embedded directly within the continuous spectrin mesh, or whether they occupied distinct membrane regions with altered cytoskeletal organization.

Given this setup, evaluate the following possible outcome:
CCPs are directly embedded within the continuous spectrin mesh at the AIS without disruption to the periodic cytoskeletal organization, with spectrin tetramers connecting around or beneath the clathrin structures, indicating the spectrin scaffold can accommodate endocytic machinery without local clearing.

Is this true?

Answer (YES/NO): NO